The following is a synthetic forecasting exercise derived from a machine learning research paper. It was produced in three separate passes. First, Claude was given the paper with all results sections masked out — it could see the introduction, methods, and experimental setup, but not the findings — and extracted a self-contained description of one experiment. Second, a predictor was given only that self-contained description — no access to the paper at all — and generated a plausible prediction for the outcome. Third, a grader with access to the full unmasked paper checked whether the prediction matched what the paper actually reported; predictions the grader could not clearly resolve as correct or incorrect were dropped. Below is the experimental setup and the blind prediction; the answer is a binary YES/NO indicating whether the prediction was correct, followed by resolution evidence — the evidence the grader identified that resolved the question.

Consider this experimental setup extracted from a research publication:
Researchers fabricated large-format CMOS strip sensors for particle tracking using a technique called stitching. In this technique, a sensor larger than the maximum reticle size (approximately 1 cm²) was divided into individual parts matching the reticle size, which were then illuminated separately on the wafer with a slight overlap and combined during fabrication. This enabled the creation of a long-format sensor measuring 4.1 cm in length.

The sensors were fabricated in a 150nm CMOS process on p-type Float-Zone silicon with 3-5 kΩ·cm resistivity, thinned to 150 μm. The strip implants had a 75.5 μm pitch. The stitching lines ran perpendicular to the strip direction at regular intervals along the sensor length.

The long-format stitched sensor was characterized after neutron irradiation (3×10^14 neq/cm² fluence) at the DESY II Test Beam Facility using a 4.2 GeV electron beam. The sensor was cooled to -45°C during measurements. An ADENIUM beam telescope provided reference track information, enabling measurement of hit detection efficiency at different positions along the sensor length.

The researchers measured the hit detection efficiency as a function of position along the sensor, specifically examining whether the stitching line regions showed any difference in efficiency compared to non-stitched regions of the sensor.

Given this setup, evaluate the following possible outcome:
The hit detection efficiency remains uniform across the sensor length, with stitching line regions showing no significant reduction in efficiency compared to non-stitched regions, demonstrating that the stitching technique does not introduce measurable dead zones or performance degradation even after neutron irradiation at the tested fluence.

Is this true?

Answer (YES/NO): YES